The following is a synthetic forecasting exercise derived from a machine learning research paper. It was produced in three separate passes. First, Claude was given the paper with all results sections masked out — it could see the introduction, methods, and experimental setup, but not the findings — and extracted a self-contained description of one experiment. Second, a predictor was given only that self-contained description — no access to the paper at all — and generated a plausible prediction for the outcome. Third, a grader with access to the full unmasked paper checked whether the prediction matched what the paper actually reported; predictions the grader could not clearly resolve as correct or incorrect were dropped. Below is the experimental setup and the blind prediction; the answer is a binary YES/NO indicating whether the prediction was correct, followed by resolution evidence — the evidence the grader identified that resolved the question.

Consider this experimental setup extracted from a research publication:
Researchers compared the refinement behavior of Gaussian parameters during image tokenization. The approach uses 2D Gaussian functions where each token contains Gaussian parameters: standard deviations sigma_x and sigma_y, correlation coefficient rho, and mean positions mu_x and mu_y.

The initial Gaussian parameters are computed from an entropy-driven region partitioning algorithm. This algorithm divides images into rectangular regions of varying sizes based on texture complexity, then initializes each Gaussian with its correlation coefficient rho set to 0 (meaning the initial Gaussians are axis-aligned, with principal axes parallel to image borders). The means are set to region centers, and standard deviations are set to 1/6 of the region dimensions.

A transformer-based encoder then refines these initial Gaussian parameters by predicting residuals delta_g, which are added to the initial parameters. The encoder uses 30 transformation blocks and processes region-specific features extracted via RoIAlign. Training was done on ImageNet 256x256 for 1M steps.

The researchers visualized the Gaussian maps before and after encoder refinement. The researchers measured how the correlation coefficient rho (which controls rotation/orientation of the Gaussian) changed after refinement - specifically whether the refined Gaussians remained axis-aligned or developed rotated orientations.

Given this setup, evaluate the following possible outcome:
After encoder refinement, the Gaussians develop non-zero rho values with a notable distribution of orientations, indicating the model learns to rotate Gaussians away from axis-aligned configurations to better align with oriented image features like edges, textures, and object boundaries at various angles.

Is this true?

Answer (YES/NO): YES